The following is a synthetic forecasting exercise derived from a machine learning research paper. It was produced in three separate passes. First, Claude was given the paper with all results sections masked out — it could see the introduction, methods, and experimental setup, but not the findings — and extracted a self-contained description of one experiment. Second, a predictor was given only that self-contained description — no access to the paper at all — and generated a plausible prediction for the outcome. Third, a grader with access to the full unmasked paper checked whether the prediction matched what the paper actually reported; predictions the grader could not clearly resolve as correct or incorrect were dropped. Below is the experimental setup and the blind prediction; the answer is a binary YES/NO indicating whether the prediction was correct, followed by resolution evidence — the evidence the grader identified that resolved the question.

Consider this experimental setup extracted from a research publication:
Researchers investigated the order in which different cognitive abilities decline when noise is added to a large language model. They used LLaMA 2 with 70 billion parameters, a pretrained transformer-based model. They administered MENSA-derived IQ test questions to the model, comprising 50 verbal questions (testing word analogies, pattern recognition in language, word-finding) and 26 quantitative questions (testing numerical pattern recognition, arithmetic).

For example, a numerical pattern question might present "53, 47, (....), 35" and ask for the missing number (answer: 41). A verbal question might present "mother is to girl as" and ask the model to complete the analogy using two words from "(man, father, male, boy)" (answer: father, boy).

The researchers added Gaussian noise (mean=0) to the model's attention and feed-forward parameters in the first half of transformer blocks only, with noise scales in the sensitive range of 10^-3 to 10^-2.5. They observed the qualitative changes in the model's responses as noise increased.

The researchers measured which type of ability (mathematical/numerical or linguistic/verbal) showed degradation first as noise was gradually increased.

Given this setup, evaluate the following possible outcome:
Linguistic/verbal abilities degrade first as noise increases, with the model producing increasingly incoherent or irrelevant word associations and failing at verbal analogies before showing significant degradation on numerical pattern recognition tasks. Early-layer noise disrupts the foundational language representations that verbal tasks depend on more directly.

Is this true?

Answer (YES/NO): NO